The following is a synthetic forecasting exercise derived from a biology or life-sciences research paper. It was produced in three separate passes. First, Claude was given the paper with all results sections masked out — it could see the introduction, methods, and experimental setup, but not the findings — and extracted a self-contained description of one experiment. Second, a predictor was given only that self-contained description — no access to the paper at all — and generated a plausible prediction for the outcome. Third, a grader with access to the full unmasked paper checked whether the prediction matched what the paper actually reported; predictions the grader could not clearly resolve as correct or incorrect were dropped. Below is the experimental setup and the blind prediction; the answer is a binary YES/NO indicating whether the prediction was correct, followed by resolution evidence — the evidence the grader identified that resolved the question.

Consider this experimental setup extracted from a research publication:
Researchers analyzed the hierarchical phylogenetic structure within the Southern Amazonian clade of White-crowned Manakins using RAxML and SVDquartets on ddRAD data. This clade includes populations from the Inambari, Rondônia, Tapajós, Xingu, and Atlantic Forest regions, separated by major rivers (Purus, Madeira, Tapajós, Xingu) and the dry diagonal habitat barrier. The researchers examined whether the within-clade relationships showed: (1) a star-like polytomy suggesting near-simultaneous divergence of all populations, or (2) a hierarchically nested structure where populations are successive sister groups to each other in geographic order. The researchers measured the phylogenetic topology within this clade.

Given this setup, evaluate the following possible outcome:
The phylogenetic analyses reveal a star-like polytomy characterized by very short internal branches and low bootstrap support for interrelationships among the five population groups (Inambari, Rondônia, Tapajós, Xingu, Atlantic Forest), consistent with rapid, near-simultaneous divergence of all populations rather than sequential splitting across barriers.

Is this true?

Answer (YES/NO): NO